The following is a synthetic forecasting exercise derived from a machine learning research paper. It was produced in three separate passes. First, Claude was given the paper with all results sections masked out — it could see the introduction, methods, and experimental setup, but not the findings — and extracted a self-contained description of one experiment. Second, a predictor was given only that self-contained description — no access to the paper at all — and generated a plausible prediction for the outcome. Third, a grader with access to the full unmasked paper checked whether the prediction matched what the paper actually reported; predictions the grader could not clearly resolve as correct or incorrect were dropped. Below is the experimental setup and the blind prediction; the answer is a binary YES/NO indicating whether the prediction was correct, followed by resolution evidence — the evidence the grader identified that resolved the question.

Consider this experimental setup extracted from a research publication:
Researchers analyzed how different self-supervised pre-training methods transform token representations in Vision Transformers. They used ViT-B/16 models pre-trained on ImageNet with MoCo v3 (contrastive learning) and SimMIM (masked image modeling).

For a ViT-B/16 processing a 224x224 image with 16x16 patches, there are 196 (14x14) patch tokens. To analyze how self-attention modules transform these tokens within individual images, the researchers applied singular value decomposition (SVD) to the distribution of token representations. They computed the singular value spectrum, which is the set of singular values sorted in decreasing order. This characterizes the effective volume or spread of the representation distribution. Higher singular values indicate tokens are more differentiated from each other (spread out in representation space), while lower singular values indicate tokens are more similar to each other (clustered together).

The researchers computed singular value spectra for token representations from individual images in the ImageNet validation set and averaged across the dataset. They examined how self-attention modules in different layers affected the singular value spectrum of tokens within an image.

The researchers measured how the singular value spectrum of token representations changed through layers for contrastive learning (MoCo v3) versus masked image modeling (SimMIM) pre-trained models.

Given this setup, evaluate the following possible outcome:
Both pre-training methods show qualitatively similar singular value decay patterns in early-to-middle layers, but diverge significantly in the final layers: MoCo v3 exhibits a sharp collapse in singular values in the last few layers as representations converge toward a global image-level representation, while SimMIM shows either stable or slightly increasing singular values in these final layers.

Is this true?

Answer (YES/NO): NO